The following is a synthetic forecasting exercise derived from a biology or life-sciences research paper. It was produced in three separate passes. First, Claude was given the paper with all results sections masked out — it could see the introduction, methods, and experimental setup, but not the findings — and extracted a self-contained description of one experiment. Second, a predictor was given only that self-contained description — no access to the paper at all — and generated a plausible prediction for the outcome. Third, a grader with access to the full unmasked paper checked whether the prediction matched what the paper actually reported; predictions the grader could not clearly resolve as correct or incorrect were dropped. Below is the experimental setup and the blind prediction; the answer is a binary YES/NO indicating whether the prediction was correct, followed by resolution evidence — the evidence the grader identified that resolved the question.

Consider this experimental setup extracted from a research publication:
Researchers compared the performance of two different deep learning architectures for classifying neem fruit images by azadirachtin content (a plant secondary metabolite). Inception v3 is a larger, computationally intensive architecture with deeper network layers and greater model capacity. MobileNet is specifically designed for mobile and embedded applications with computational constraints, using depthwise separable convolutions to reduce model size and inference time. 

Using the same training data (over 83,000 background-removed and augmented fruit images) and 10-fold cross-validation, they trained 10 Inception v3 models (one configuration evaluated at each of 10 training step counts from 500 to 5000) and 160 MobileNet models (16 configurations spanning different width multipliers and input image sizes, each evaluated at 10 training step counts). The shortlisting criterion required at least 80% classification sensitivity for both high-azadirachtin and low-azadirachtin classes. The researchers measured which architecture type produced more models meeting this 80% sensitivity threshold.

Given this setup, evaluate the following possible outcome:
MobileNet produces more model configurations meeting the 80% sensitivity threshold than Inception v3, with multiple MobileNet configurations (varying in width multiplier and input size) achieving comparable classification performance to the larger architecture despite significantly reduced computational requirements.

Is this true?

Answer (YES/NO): NO